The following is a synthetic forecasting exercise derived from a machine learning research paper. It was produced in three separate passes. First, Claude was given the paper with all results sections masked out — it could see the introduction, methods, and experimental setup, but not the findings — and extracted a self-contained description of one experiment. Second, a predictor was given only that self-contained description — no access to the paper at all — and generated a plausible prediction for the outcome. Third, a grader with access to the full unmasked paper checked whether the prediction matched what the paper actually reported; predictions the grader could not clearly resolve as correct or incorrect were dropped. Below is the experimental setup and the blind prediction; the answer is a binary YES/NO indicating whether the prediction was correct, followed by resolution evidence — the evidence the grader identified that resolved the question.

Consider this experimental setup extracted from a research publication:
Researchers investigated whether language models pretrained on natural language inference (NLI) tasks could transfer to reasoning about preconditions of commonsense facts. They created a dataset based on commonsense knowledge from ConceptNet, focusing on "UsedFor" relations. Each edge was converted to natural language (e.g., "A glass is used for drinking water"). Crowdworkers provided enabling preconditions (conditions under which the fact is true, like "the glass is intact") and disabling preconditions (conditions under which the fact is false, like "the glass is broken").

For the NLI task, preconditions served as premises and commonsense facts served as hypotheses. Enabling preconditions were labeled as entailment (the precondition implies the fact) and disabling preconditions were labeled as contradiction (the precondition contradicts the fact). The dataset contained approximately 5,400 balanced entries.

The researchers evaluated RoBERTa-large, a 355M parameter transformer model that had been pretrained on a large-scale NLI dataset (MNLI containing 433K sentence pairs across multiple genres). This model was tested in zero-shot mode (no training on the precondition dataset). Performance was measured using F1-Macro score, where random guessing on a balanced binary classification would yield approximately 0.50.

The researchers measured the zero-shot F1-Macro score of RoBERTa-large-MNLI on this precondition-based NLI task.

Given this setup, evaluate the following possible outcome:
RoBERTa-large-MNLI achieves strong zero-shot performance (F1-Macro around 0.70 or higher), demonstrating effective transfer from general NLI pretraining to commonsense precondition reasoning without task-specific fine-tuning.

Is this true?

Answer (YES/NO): NO